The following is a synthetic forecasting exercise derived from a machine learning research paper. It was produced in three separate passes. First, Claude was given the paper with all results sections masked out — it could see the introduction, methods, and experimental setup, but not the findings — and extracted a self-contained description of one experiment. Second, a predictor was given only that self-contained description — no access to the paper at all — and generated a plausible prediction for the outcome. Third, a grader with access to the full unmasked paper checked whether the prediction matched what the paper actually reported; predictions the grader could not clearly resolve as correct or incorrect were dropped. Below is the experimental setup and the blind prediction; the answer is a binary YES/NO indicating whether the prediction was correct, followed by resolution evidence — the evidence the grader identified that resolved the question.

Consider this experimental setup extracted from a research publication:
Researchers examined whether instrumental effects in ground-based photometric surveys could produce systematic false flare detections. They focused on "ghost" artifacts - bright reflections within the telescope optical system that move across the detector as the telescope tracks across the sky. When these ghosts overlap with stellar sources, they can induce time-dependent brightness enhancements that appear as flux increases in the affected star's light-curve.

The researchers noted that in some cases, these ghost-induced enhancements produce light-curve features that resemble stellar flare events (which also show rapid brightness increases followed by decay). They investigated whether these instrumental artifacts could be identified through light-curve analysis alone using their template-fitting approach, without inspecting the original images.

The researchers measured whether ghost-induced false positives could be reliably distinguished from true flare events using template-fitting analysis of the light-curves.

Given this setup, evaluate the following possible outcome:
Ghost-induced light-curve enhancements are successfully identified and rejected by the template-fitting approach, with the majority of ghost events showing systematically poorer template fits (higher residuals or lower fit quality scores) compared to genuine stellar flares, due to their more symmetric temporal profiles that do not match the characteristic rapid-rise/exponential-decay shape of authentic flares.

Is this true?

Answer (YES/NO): NO